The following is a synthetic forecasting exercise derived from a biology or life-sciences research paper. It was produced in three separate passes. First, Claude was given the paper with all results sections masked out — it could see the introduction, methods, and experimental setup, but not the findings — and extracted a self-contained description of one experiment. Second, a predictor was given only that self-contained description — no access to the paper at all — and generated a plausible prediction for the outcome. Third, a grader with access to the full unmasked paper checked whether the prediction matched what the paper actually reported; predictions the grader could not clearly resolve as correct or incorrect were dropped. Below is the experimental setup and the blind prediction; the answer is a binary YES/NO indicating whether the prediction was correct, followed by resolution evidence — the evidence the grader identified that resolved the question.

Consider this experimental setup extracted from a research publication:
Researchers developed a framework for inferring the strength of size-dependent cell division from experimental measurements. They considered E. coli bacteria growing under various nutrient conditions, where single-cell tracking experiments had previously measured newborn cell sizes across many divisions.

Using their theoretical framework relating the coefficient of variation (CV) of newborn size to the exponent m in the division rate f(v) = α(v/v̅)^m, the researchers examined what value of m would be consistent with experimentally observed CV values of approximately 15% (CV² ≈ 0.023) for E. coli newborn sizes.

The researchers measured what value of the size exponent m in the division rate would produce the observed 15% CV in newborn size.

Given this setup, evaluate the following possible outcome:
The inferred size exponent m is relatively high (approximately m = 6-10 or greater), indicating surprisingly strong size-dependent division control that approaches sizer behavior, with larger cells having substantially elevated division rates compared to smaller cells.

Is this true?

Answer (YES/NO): YES